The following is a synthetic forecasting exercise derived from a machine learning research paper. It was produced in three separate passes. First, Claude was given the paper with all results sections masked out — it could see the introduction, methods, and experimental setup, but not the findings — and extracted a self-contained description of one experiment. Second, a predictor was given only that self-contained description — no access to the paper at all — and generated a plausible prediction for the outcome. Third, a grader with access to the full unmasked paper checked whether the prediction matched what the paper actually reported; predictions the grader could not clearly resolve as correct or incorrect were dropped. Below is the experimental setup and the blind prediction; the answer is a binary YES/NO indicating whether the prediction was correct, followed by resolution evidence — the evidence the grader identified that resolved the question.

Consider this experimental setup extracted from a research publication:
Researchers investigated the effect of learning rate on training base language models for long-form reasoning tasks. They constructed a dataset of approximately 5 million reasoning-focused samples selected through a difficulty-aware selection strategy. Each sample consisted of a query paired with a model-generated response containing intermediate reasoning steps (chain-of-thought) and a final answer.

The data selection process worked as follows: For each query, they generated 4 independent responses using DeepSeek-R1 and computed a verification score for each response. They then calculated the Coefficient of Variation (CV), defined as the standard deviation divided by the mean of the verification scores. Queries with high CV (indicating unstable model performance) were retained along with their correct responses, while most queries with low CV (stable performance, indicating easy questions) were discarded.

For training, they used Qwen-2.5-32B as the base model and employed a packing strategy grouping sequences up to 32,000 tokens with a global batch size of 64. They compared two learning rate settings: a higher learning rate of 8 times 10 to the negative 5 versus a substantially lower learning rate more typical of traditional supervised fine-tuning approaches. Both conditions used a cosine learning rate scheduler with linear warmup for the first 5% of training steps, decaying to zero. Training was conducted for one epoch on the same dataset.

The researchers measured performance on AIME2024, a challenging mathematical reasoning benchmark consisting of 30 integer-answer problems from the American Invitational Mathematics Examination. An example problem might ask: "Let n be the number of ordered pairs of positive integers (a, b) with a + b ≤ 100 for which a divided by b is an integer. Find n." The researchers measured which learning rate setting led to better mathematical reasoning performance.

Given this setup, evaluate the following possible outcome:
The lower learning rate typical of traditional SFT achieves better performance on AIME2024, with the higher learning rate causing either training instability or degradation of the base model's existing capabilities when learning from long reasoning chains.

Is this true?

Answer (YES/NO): NO